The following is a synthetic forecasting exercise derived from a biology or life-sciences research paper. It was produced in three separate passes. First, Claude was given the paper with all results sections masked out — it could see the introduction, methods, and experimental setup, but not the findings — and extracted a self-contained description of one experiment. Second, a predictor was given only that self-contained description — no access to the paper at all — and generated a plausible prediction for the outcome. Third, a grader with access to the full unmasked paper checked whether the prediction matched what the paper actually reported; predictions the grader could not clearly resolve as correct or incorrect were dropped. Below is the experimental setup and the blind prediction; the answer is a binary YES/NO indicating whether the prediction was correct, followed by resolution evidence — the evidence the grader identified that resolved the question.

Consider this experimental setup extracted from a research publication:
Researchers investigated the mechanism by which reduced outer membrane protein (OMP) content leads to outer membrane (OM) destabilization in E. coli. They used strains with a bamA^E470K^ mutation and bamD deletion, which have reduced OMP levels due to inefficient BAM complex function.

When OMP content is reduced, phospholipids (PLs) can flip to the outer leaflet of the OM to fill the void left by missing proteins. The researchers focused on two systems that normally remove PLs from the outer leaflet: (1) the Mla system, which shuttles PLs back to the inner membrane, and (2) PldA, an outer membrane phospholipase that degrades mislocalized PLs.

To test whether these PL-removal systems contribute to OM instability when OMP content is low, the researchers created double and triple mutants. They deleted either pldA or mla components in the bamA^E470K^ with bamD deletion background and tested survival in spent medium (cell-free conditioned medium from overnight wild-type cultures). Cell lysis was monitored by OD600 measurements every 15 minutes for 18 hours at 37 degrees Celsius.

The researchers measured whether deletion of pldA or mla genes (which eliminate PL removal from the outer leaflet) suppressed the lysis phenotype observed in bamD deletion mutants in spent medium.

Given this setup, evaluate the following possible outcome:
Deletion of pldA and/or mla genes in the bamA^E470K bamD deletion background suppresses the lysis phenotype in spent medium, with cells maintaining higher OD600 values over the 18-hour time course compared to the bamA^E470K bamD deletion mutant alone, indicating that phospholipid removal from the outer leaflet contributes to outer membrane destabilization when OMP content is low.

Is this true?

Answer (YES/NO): YES